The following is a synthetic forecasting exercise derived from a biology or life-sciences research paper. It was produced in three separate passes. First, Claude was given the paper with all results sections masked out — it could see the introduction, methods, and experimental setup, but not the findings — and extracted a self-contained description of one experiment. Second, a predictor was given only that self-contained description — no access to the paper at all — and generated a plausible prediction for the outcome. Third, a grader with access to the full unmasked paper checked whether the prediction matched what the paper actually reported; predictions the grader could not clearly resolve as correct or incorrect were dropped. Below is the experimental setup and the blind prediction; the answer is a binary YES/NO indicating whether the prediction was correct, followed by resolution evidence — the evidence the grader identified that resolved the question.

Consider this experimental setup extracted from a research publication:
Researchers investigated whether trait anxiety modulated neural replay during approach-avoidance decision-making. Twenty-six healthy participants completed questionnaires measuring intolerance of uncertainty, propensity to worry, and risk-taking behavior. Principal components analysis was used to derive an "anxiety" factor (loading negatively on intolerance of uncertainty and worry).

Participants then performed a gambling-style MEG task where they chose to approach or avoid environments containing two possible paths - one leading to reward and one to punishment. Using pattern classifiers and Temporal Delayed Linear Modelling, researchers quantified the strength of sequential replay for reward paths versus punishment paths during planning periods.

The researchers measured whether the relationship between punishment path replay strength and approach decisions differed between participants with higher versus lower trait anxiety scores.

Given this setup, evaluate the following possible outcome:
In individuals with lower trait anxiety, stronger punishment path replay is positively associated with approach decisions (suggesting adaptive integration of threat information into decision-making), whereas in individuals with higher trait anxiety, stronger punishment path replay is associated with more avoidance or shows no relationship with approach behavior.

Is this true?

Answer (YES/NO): NO